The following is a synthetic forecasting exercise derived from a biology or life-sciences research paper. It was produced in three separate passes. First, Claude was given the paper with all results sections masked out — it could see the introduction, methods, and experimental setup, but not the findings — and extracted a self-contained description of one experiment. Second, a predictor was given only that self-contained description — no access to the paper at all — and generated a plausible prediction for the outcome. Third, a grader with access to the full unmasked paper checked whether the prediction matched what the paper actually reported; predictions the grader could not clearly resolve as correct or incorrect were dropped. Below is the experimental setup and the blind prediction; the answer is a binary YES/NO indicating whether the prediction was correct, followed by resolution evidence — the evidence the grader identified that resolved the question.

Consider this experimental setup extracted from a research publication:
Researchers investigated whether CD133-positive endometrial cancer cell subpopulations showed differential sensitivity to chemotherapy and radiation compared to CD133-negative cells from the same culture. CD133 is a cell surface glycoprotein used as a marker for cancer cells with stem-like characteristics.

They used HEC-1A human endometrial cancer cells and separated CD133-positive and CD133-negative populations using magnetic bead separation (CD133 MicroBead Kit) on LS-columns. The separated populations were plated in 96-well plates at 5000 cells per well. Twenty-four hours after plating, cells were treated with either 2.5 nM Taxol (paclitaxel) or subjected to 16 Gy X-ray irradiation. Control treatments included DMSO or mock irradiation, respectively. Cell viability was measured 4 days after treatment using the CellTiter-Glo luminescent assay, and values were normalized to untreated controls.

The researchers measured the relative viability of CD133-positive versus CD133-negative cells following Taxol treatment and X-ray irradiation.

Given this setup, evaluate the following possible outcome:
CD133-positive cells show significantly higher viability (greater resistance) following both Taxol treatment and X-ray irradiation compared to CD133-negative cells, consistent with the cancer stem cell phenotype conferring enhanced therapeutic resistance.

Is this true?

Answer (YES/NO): NO